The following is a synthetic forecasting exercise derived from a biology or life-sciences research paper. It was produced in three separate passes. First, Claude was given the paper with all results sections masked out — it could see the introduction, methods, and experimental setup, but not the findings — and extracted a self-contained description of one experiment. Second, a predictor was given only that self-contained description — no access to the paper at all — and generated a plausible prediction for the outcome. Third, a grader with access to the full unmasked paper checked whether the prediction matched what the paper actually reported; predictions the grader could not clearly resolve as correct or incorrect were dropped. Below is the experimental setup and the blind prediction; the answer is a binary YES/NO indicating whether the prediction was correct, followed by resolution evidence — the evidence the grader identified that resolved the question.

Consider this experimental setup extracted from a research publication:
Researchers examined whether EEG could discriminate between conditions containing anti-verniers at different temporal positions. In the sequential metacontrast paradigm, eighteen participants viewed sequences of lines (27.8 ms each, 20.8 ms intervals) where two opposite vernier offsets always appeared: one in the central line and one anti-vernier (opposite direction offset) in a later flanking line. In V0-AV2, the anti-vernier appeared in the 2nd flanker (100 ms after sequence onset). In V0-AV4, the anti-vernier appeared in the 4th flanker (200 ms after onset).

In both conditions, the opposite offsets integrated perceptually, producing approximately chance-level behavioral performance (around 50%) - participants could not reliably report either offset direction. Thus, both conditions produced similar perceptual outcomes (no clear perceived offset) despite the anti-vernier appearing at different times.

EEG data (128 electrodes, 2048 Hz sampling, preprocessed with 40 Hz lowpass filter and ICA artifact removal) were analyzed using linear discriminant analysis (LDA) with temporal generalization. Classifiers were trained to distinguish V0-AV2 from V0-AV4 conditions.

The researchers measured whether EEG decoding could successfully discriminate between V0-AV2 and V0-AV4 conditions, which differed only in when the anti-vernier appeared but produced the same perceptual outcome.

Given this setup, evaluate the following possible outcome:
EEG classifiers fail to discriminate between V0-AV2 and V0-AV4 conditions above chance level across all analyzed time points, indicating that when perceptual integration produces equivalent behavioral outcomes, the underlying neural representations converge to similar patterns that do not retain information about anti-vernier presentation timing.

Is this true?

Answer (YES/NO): NO